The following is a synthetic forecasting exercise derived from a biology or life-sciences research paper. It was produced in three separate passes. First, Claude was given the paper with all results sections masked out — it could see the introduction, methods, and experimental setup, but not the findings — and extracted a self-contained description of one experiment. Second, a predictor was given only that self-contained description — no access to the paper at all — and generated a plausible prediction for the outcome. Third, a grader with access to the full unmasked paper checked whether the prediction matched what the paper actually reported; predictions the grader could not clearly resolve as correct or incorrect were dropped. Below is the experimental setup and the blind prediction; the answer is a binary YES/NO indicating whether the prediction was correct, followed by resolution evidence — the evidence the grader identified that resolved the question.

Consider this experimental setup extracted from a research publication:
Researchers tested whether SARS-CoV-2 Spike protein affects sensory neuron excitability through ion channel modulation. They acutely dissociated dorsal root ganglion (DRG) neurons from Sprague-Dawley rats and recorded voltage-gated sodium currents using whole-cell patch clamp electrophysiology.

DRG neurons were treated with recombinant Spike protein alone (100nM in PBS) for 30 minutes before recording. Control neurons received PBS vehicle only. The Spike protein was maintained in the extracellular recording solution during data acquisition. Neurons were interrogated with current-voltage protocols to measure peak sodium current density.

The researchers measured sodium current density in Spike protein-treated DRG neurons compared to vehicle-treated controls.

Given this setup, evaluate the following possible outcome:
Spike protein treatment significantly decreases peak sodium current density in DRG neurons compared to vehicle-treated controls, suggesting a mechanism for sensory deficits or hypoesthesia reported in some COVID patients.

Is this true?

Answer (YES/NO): NO